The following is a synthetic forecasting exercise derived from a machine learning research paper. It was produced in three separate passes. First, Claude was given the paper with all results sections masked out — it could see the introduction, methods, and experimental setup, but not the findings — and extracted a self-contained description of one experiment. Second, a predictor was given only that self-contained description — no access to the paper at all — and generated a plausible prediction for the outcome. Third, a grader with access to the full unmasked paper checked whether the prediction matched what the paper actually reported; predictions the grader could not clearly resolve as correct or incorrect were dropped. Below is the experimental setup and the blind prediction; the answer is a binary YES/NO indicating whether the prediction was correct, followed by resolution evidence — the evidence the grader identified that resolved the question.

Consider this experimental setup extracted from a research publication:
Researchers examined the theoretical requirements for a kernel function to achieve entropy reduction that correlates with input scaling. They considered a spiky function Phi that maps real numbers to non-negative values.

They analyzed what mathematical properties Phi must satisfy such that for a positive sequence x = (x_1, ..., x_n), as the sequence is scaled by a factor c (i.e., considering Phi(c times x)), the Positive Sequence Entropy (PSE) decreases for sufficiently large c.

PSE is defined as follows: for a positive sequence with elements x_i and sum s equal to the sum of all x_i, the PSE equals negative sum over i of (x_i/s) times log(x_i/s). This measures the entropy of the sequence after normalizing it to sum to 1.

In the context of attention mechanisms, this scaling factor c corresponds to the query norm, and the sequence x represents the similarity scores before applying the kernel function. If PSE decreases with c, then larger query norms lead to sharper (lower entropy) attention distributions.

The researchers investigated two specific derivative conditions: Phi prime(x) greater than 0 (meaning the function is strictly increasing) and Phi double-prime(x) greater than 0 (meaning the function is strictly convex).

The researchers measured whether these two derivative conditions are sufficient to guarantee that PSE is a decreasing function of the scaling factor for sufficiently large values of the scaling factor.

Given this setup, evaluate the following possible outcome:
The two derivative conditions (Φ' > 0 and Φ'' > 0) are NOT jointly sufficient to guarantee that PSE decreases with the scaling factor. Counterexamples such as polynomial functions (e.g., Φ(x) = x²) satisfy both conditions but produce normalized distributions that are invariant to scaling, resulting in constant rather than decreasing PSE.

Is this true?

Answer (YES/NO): NO